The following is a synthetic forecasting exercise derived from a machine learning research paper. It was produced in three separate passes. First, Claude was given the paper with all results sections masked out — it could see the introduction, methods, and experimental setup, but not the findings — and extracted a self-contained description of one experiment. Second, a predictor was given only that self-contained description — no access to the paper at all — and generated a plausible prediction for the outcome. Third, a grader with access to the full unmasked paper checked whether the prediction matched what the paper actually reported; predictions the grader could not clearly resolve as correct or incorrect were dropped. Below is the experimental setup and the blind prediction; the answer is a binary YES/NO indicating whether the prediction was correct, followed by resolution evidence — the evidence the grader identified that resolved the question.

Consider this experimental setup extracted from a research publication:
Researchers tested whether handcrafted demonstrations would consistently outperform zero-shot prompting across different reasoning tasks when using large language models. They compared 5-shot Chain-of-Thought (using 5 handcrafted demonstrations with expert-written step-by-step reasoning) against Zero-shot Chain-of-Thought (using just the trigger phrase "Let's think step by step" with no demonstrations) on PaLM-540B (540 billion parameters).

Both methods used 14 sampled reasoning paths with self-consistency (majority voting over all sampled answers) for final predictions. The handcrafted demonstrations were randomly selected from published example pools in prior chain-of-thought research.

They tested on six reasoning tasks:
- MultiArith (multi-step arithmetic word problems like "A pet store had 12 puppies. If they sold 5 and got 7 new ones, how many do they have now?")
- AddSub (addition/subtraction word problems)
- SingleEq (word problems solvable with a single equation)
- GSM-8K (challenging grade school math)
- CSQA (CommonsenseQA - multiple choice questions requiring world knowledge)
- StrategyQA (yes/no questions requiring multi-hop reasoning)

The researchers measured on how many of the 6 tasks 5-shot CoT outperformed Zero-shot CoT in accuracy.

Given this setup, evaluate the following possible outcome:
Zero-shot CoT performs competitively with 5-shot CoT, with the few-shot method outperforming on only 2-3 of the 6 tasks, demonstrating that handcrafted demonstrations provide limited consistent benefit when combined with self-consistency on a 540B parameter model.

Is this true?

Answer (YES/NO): NO